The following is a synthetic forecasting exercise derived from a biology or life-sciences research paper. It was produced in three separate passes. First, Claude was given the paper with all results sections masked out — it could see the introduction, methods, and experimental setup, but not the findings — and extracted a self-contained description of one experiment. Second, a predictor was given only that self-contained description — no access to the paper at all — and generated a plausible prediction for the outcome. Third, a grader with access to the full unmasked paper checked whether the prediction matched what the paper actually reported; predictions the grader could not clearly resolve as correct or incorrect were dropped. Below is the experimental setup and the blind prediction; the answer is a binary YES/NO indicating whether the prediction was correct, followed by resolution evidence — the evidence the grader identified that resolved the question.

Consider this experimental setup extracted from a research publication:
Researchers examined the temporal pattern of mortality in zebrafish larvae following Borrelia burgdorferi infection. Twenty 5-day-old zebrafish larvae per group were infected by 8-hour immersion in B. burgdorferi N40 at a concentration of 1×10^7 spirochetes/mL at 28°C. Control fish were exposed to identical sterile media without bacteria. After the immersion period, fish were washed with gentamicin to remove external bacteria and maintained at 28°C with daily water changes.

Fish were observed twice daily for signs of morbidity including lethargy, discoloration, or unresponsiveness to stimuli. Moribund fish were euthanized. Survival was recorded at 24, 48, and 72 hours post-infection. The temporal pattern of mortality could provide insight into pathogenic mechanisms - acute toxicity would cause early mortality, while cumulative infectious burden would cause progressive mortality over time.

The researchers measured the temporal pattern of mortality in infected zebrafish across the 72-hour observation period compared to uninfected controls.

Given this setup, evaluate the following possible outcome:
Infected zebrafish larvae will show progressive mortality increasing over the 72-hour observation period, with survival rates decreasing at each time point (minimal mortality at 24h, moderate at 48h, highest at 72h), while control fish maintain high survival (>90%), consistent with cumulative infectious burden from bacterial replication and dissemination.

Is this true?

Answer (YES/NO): NO